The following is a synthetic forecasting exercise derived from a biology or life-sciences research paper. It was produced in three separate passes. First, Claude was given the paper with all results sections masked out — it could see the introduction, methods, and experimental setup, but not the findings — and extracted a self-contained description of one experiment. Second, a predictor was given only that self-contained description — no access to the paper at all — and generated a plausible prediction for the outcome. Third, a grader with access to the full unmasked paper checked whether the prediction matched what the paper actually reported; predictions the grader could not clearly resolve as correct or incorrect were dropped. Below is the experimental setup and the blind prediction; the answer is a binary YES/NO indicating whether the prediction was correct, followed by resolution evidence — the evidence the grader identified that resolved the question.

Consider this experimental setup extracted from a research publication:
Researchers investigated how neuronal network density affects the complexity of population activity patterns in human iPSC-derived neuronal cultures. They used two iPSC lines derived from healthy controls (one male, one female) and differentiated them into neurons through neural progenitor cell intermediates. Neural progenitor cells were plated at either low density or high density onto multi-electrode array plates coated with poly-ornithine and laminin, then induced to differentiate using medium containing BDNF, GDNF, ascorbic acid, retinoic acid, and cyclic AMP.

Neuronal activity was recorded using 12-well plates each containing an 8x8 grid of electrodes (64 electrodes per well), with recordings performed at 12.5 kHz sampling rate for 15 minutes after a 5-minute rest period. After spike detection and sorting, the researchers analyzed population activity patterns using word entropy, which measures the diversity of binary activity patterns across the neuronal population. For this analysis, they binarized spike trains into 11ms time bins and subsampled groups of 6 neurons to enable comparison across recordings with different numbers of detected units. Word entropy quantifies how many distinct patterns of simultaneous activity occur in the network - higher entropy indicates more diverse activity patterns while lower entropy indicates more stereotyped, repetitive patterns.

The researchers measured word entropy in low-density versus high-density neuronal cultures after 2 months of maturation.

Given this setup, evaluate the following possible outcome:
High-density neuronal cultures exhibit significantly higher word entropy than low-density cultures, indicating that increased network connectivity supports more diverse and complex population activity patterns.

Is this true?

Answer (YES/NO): NO